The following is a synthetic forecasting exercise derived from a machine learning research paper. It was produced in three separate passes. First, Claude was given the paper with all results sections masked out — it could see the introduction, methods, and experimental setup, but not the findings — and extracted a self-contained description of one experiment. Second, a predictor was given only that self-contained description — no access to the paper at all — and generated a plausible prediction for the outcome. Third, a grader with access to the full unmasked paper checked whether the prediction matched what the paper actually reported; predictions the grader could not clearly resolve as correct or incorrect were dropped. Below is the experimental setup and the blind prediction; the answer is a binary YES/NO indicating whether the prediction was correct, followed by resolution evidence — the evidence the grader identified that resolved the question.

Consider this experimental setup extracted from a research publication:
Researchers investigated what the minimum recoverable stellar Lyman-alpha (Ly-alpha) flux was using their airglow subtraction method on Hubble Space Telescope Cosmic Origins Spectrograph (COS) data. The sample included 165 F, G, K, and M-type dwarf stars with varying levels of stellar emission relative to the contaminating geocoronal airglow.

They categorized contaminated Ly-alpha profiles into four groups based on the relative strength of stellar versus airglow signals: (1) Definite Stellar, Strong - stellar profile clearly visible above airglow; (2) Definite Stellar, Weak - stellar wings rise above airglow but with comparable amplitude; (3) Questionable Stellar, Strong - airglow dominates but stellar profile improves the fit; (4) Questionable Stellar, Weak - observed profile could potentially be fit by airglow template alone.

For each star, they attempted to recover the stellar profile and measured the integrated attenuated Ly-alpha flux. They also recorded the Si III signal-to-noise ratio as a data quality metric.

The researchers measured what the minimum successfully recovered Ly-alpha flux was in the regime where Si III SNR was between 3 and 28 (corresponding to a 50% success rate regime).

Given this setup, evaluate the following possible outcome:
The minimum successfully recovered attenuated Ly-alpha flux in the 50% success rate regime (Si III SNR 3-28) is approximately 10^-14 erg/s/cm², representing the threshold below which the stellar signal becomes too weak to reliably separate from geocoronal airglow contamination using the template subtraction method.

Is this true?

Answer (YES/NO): YES